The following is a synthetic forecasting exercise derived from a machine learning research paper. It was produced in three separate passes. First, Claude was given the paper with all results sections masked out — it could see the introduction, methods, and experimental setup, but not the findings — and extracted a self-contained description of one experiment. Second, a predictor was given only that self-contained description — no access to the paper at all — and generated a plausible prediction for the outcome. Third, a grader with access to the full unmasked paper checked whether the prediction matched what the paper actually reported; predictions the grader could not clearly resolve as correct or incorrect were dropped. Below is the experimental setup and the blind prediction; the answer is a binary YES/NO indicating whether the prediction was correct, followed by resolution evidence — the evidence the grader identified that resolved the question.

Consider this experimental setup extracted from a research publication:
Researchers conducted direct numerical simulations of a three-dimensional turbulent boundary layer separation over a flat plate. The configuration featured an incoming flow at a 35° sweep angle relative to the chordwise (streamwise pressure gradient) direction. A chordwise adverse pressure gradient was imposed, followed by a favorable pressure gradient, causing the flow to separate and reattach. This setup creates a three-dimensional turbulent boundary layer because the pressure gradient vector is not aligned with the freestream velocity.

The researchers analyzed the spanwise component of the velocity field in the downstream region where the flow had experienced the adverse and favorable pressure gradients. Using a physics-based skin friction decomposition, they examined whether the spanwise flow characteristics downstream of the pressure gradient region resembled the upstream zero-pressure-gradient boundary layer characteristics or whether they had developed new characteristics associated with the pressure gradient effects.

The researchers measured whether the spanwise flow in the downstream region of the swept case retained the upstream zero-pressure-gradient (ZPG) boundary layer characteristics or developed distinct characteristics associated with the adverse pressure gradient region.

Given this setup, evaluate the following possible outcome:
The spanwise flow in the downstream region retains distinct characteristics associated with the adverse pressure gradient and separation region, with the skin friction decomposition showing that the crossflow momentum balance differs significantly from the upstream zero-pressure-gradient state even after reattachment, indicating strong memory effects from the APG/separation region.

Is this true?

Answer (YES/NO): NO